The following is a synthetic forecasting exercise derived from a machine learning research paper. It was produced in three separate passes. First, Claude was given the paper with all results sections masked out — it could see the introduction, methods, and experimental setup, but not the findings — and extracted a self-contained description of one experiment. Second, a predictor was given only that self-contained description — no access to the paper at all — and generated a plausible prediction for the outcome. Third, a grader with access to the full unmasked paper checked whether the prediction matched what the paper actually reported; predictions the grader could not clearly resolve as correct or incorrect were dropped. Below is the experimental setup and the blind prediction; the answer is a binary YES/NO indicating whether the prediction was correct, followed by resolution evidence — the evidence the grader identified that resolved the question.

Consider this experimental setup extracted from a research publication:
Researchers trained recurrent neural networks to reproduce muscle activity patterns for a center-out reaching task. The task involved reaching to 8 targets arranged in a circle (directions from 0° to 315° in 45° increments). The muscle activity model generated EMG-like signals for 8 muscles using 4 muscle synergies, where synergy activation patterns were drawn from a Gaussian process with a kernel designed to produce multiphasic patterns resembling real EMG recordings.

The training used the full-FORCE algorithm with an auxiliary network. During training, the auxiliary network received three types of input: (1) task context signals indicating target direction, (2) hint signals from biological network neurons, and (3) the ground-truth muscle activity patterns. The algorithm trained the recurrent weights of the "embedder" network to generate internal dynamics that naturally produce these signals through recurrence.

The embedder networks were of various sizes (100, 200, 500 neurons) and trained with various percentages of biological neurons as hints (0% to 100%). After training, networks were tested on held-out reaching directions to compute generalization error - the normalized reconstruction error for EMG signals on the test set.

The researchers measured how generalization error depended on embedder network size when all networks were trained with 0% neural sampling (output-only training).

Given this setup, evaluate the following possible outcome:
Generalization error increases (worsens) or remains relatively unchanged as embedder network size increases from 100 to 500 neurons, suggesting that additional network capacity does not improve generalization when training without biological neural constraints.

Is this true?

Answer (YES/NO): NO